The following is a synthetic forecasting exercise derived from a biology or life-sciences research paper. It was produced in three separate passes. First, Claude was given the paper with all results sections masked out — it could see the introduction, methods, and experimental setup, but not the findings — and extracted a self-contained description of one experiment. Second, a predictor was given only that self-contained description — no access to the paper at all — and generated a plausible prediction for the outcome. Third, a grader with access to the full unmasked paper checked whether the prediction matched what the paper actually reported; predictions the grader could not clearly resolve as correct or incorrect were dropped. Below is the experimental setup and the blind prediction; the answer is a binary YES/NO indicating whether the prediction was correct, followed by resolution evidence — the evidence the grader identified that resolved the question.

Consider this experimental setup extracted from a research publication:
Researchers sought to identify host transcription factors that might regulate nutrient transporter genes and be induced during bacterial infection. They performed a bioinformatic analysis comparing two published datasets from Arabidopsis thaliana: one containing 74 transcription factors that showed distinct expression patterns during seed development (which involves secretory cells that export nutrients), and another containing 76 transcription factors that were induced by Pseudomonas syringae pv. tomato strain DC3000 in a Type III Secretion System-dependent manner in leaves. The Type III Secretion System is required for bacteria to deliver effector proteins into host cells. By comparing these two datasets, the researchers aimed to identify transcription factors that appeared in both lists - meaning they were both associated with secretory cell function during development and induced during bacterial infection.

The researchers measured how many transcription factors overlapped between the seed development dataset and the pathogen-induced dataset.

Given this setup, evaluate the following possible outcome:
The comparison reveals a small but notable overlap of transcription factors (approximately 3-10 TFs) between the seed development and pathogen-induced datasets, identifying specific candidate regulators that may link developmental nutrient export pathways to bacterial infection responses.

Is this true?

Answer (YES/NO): YES